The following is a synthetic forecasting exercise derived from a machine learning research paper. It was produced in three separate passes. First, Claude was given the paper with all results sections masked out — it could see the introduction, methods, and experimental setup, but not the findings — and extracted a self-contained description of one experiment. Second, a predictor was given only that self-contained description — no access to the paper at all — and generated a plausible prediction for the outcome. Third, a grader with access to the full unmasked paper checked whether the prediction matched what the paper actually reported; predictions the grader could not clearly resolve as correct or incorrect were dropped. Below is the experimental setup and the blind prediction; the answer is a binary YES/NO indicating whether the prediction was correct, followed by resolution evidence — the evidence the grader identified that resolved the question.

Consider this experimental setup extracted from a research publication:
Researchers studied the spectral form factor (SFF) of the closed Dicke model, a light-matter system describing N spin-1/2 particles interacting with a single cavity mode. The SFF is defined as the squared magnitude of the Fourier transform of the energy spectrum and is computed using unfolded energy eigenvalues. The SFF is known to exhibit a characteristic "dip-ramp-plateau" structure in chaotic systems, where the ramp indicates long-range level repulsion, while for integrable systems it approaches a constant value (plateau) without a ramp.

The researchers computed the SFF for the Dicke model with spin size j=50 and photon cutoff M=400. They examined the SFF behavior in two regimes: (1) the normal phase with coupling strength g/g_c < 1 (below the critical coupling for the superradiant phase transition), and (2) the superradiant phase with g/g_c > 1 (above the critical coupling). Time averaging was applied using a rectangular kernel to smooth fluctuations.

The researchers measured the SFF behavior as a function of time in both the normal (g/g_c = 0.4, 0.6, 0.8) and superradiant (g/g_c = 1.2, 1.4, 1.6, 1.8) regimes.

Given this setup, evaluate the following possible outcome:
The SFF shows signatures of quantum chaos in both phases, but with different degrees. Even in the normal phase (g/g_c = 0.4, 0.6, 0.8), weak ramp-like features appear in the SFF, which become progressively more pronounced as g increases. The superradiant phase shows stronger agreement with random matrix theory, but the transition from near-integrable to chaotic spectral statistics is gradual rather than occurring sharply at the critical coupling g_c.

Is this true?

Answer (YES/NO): NO